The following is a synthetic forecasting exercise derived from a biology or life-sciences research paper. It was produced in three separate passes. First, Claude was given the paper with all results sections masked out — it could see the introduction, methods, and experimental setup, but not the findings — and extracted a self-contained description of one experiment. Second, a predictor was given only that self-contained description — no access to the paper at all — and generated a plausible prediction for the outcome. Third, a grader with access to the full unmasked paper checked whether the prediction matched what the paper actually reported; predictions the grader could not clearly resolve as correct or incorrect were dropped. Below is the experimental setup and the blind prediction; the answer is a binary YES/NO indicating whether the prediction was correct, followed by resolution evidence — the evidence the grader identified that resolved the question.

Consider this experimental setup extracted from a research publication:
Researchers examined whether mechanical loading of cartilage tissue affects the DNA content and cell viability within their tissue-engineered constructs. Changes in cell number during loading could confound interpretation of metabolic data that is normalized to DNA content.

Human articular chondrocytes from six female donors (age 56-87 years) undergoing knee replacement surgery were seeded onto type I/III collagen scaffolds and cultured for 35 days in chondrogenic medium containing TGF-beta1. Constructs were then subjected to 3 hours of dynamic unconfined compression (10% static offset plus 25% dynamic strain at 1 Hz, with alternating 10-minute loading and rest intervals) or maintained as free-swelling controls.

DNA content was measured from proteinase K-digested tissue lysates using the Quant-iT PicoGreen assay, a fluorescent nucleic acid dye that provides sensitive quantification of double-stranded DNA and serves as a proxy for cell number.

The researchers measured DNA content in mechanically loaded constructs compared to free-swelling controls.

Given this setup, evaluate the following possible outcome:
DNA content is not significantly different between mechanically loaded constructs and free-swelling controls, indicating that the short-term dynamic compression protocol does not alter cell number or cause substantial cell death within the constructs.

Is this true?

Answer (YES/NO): YES